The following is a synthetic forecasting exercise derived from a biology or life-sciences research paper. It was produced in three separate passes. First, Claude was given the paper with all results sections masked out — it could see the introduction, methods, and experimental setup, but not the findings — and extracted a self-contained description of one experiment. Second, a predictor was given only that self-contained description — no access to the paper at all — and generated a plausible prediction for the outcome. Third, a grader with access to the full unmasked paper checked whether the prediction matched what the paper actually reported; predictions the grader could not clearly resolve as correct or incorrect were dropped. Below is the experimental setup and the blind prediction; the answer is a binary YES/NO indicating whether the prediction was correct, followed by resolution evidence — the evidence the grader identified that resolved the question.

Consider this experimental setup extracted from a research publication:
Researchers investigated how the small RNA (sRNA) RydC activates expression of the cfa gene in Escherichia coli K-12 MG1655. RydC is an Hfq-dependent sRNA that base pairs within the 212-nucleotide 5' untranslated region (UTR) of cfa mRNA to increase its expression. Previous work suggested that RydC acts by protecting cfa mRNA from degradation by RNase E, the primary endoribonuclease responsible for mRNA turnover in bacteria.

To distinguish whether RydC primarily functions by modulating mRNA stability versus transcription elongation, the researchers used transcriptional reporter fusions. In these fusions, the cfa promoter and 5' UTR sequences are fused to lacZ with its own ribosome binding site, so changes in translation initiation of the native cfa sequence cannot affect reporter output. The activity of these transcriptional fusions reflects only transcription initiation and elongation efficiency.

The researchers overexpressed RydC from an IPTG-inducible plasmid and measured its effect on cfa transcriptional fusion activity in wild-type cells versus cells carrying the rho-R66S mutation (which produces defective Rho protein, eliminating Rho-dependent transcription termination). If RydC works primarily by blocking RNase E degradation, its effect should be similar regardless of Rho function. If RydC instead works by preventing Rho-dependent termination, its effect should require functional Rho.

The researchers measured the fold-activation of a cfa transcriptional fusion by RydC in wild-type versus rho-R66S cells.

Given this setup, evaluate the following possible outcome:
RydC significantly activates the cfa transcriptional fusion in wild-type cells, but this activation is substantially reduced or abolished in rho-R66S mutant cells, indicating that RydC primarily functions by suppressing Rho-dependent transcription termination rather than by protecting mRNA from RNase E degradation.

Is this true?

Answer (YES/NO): YES